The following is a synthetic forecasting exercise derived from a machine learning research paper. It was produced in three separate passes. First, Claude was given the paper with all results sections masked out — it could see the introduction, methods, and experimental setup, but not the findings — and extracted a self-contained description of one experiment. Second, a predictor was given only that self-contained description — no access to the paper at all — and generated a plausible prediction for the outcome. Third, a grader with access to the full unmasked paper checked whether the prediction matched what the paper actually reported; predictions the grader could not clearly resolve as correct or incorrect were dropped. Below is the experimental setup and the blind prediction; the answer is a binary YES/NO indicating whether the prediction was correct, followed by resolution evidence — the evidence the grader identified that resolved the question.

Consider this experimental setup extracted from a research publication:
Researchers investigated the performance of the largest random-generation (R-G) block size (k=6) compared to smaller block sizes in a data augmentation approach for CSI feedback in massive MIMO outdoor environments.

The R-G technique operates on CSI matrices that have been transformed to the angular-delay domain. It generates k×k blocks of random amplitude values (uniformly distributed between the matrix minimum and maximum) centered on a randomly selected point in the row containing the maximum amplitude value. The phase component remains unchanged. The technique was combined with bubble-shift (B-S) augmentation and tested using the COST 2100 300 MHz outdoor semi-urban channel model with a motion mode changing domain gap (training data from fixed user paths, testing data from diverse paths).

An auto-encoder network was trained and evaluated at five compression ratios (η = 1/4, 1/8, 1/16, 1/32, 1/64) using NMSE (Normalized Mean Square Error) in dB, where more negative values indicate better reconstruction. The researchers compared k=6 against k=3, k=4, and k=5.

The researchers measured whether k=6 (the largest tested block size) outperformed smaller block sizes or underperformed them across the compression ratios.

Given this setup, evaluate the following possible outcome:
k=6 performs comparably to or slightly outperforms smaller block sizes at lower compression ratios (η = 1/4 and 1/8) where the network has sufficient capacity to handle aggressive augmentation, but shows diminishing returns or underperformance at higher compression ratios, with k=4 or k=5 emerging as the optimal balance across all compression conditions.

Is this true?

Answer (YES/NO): NO